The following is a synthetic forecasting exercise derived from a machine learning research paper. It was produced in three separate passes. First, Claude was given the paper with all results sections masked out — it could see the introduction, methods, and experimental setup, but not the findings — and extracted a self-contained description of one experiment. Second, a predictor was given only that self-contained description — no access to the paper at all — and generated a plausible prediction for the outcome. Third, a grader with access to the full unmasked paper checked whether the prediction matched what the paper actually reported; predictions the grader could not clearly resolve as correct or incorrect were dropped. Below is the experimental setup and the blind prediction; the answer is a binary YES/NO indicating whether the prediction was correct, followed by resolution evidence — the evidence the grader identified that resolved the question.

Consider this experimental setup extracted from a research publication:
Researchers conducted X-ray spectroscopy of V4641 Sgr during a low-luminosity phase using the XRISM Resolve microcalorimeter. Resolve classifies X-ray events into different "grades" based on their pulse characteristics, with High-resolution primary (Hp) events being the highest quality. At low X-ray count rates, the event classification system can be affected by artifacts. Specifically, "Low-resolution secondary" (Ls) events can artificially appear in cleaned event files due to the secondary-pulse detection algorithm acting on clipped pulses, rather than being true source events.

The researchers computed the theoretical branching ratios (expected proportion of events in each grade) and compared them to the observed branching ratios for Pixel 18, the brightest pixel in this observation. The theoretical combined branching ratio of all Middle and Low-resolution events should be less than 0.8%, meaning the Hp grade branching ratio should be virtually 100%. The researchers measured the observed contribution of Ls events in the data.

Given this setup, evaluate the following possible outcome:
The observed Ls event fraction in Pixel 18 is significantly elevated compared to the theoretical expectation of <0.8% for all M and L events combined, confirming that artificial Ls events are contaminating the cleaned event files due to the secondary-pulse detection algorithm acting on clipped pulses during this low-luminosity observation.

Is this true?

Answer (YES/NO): YES